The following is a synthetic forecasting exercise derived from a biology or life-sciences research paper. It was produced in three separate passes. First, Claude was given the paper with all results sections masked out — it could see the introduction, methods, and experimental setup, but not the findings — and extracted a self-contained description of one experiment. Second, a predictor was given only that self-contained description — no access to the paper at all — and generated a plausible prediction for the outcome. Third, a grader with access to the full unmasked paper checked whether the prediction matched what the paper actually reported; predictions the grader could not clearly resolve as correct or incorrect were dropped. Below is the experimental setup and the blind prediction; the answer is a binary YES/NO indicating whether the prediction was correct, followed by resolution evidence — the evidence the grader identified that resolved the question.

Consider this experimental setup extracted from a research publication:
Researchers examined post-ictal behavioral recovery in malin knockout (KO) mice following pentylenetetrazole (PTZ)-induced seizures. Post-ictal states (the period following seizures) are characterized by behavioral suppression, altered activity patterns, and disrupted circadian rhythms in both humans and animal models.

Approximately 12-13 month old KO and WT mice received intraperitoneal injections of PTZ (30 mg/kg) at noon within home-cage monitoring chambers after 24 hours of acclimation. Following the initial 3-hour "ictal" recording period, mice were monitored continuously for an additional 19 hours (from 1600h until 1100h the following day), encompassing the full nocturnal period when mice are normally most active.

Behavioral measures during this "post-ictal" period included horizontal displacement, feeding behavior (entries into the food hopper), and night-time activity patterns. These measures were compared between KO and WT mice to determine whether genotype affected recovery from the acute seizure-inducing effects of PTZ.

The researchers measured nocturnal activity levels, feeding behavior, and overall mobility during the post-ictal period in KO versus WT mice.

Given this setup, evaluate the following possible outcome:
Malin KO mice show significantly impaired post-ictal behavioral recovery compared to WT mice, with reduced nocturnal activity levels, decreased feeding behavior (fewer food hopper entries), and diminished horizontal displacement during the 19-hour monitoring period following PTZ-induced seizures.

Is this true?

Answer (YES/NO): NO